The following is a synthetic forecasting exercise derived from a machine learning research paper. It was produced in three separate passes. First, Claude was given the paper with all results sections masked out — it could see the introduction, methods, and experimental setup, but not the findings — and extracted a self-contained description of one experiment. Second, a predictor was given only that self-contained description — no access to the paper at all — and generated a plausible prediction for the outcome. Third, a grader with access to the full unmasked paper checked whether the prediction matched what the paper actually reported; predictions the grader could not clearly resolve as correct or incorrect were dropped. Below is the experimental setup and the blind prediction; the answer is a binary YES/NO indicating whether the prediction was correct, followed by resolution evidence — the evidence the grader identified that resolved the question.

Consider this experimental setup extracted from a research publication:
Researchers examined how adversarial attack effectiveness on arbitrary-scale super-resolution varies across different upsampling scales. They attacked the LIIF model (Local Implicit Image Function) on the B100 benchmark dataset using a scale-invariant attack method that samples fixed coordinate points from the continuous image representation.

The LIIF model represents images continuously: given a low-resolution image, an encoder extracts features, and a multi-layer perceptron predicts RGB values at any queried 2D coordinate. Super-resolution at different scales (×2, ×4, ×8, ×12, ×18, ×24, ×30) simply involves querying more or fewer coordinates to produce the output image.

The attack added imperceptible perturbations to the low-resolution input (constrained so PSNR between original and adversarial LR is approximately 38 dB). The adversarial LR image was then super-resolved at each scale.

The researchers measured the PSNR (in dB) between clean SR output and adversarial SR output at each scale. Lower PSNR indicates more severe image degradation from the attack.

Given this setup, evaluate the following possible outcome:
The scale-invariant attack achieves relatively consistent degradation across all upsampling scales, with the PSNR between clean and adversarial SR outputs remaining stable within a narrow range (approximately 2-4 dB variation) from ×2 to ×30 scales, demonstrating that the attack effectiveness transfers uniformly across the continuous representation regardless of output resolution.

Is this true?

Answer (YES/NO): NO